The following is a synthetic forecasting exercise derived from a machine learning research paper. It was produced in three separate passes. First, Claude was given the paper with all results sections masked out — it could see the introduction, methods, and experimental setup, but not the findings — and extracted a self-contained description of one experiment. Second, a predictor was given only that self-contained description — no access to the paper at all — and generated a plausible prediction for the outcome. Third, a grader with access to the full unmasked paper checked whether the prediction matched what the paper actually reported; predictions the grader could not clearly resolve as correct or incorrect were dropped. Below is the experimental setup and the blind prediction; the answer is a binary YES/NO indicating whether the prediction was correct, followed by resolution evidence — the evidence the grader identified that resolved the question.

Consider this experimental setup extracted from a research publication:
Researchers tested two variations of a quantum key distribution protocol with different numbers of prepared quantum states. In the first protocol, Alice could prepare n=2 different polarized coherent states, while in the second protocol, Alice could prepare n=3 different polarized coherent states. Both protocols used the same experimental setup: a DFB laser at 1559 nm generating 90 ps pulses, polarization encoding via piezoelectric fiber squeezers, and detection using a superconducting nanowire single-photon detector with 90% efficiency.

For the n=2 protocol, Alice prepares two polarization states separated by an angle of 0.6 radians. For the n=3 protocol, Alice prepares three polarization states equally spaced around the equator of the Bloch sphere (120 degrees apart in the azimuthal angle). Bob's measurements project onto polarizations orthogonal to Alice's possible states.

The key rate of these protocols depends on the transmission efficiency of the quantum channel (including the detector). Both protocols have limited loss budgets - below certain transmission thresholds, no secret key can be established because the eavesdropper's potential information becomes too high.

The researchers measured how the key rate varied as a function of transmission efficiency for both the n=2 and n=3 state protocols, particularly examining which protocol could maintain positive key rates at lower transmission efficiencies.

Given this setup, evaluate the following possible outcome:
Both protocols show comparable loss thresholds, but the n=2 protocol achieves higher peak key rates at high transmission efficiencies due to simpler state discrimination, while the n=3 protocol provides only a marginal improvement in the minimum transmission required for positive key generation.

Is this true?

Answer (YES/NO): NO